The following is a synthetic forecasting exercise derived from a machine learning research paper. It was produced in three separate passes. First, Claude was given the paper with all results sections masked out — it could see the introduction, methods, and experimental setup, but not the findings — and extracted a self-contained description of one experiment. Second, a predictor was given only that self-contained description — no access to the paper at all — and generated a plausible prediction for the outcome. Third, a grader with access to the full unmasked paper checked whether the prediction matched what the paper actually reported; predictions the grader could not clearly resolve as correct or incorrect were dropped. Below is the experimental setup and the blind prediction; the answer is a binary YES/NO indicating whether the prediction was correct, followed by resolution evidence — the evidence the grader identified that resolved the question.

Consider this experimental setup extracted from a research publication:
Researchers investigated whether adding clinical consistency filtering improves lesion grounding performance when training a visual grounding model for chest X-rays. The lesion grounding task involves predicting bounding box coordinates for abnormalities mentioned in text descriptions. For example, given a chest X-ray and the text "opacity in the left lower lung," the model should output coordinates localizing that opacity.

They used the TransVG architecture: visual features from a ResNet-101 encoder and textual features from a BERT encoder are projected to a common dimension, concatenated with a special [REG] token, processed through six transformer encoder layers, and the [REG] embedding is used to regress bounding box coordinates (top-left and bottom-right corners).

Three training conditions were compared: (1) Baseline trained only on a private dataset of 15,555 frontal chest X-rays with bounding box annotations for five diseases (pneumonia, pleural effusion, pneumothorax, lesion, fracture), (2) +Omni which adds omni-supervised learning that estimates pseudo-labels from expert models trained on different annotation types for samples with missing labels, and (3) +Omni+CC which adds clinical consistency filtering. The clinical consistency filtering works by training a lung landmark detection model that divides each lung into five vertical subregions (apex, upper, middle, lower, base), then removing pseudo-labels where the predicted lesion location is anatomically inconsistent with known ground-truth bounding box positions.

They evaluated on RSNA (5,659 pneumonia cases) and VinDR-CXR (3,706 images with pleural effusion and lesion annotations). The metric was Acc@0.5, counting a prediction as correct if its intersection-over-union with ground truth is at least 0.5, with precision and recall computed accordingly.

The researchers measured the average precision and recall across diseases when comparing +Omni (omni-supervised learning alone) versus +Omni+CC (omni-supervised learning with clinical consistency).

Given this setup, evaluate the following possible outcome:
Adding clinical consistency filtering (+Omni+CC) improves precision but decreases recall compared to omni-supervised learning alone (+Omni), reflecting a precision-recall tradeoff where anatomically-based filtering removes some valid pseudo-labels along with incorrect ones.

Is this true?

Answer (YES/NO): NO